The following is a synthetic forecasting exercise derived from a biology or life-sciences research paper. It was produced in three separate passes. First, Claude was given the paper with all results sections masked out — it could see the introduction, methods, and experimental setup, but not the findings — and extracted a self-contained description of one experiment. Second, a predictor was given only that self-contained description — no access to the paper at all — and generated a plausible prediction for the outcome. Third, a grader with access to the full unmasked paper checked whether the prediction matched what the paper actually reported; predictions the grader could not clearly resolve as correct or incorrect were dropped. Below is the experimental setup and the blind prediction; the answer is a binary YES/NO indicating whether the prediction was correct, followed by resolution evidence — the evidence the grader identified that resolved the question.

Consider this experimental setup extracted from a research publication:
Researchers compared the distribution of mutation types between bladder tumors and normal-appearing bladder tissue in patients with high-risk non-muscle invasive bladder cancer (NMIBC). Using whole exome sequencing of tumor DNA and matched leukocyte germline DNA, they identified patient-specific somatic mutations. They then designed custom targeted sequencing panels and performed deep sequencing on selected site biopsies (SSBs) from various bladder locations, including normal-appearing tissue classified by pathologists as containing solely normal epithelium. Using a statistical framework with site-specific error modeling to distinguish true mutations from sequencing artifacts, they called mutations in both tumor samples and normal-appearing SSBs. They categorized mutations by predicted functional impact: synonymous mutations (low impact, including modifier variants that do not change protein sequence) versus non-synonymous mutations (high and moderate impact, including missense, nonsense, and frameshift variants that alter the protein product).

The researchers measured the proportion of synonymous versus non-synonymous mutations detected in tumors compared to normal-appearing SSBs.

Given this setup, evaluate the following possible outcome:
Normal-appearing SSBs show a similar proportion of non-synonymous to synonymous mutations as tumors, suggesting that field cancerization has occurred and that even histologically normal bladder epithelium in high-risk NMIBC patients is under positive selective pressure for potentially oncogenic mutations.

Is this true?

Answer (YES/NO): NO